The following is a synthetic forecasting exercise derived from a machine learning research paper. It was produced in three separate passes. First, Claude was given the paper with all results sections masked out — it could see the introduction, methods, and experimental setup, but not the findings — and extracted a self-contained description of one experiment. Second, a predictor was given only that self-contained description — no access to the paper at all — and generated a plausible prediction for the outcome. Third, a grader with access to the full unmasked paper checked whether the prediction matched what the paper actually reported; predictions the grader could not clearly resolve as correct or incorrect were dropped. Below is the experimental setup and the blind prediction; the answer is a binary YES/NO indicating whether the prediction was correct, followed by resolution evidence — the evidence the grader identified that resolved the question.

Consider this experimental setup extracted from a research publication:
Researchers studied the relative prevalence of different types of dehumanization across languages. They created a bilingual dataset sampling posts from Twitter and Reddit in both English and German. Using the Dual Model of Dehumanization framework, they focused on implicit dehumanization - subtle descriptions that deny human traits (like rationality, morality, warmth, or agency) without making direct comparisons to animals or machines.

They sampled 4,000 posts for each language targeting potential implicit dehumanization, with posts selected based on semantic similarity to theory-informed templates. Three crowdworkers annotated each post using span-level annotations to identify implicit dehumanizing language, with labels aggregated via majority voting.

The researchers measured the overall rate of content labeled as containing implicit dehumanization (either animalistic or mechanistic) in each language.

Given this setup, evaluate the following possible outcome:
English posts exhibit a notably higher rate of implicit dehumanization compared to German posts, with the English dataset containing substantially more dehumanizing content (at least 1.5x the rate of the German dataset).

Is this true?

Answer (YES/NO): NO